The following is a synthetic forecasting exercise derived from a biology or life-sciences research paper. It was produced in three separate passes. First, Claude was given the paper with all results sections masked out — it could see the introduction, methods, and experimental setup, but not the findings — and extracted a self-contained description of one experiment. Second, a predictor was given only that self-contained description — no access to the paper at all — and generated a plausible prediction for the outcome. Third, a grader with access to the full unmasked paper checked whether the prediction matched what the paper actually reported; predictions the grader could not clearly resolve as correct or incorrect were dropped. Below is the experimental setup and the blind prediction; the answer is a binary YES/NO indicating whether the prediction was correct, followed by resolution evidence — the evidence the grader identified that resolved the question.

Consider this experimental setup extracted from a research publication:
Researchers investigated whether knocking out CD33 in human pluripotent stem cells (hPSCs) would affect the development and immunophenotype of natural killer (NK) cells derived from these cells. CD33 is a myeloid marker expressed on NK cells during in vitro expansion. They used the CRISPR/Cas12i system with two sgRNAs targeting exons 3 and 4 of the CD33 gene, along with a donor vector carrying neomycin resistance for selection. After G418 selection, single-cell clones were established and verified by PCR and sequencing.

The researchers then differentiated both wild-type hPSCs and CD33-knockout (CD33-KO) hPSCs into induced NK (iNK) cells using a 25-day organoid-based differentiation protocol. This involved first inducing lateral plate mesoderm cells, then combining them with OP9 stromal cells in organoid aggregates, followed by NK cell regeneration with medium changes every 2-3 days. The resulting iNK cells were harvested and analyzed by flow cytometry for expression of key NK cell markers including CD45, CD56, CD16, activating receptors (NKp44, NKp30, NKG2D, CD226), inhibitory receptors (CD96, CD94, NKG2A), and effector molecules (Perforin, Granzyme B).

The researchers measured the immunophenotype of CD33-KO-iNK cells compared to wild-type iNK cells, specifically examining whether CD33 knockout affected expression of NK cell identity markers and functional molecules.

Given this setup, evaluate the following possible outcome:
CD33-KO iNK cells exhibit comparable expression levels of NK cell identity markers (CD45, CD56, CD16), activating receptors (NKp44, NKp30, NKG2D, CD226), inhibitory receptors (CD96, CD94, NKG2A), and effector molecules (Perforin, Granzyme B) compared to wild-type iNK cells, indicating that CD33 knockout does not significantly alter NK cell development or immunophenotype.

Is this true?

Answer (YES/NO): YES